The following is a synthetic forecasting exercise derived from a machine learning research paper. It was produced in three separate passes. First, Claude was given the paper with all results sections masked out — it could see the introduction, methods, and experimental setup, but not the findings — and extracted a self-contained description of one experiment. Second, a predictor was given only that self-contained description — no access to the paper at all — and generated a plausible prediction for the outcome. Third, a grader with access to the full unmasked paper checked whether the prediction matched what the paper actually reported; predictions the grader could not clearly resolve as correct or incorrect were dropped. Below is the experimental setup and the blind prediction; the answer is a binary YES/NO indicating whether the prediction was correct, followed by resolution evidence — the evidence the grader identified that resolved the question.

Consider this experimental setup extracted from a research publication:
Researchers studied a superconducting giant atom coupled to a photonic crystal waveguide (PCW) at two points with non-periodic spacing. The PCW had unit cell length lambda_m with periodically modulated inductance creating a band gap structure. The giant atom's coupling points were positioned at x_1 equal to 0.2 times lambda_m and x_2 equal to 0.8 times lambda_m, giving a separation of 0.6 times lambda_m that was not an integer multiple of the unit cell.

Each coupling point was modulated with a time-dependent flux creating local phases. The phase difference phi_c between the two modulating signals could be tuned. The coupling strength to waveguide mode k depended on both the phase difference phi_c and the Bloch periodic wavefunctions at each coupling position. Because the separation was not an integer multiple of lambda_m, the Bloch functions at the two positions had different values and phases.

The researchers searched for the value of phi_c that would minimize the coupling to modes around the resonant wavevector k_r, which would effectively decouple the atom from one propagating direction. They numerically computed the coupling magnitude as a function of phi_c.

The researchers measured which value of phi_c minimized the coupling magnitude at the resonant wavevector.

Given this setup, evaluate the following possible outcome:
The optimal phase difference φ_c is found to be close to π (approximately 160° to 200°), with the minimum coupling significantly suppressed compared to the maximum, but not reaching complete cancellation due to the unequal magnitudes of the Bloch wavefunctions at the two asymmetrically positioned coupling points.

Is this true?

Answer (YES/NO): NO